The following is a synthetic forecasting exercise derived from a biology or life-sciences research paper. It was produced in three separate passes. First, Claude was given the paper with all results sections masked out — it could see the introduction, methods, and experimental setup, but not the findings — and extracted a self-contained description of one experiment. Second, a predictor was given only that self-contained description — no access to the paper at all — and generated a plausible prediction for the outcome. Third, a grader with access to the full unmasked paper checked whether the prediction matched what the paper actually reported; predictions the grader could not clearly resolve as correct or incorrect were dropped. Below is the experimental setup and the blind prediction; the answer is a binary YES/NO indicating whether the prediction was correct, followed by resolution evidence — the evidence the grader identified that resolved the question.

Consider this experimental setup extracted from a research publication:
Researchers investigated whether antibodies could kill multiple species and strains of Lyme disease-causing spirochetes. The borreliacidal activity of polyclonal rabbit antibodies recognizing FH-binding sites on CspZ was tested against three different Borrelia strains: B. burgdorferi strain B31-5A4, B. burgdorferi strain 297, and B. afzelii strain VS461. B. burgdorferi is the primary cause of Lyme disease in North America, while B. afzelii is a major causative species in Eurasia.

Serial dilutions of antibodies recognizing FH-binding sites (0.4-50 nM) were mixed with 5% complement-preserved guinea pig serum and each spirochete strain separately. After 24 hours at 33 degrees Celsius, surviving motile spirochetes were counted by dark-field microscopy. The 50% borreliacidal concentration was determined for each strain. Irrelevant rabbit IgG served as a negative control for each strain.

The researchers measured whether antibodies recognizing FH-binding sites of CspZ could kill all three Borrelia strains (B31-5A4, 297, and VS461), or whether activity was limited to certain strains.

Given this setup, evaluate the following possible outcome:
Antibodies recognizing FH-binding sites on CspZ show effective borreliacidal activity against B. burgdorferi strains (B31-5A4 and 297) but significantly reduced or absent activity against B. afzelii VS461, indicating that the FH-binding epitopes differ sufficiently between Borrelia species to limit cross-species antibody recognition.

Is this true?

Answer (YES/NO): NO